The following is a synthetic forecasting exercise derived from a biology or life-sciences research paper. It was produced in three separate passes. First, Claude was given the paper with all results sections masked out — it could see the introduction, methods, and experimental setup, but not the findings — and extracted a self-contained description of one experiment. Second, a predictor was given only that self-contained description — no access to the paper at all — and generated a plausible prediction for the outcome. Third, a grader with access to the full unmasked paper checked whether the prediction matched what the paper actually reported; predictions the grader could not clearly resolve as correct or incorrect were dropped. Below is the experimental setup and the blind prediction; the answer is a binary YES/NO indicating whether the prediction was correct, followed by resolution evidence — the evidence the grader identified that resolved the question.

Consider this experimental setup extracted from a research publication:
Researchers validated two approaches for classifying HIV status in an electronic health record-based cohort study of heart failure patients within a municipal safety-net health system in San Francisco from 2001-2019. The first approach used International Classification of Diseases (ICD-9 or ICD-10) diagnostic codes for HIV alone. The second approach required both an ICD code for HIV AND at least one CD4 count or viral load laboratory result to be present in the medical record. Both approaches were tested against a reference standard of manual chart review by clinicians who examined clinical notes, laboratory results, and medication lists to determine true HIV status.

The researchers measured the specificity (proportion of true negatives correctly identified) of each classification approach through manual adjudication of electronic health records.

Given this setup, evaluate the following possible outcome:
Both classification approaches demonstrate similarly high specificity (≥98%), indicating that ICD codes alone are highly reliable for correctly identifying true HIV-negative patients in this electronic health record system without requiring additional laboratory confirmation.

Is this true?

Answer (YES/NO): NO